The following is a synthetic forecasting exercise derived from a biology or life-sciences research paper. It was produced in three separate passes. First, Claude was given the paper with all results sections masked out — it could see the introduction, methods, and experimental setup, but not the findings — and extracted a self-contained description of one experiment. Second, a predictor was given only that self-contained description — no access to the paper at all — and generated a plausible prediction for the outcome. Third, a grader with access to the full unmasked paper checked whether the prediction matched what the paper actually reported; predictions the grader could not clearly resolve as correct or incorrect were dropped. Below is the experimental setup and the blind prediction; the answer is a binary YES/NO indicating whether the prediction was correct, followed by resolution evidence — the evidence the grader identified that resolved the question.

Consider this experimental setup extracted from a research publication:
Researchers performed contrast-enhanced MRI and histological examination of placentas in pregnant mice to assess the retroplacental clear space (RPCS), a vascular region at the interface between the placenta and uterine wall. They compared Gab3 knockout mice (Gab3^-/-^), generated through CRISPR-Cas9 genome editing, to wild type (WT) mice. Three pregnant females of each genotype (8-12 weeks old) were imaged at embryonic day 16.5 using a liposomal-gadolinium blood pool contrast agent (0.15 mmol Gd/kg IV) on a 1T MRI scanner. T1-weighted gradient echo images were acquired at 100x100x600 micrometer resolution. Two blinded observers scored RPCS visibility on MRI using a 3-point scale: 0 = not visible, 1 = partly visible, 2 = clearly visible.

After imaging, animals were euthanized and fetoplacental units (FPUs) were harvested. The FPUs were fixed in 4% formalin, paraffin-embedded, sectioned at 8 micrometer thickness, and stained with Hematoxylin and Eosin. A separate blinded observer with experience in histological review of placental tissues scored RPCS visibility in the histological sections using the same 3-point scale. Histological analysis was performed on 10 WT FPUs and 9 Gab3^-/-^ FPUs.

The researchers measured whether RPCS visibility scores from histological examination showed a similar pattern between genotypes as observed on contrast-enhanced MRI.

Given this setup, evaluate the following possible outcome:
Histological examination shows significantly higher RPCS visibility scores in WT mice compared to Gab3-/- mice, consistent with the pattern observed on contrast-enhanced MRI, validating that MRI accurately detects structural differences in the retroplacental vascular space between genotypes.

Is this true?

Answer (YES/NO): YES